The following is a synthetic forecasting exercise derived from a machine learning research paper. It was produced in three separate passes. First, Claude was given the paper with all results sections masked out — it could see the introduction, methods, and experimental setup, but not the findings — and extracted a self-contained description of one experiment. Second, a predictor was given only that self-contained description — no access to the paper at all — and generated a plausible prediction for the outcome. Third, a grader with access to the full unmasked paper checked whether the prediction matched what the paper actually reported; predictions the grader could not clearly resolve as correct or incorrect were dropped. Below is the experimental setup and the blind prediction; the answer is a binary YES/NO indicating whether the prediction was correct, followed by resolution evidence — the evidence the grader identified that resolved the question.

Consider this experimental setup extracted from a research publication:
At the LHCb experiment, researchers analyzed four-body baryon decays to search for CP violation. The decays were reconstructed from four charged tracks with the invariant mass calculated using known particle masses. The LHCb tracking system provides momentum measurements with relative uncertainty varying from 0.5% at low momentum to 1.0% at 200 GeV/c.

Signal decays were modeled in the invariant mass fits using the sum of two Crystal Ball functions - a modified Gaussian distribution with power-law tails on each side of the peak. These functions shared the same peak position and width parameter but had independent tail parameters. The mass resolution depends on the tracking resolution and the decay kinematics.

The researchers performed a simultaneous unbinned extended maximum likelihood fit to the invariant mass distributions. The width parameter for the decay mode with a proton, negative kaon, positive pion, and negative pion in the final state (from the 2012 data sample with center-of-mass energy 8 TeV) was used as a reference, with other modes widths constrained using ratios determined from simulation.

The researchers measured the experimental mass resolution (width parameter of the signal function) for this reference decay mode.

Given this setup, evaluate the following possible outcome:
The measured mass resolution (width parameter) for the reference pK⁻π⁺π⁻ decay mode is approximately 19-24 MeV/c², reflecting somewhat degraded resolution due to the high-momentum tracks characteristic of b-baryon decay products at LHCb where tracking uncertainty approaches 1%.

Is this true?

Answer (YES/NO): NO